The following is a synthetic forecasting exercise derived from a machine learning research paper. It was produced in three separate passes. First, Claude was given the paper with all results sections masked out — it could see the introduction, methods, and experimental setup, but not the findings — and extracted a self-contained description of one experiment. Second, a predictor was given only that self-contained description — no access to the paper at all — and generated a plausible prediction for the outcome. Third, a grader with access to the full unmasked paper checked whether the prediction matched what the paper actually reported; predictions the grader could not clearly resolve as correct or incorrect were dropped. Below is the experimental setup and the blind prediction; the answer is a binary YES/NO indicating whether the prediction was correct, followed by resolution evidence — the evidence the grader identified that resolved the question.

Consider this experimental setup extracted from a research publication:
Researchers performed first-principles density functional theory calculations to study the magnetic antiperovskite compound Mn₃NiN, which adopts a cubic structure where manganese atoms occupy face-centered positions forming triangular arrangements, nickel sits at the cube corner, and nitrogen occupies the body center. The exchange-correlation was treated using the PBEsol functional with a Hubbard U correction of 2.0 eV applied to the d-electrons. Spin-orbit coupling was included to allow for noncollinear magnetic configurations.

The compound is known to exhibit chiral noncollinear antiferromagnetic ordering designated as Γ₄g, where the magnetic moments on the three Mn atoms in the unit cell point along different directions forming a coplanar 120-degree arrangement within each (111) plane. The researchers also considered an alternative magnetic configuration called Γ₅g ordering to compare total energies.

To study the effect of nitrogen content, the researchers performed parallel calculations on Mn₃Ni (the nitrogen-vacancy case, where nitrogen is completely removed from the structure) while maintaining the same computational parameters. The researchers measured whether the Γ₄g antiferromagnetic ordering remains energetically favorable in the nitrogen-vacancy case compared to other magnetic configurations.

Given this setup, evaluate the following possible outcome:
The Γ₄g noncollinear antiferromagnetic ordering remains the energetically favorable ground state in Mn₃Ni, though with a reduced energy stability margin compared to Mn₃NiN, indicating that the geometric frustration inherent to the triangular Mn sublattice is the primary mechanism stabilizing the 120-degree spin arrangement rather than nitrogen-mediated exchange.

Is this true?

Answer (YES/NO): YES